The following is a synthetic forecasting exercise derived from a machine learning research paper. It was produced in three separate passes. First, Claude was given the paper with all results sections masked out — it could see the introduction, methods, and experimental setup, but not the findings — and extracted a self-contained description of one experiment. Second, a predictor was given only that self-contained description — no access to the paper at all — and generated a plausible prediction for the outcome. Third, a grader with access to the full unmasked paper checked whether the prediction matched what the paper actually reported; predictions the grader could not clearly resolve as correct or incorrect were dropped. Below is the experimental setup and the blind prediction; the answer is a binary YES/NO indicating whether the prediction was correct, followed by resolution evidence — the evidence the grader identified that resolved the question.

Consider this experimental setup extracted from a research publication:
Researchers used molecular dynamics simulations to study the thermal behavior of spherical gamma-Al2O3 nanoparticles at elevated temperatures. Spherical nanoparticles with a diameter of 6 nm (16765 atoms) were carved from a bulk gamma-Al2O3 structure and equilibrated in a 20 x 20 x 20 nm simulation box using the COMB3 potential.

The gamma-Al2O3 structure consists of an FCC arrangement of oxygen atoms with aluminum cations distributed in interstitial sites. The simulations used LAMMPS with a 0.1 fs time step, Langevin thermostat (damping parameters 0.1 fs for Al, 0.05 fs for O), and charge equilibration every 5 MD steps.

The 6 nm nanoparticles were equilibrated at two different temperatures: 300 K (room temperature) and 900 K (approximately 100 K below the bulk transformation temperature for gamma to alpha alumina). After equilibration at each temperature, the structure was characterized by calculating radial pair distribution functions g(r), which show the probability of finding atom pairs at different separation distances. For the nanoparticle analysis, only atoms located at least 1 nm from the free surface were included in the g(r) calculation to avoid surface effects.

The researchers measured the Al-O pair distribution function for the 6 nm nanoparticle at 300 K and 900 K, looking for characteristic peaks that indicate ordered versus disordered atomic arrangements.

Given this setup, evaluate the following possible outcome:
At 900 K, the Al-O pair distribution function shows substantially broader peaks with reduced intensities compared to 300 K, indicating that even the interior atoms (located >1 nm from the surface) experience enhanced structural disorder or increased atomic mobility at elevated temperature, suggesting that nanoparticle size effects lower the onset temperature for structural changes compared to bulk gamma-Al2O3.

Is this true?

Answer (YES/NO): YES